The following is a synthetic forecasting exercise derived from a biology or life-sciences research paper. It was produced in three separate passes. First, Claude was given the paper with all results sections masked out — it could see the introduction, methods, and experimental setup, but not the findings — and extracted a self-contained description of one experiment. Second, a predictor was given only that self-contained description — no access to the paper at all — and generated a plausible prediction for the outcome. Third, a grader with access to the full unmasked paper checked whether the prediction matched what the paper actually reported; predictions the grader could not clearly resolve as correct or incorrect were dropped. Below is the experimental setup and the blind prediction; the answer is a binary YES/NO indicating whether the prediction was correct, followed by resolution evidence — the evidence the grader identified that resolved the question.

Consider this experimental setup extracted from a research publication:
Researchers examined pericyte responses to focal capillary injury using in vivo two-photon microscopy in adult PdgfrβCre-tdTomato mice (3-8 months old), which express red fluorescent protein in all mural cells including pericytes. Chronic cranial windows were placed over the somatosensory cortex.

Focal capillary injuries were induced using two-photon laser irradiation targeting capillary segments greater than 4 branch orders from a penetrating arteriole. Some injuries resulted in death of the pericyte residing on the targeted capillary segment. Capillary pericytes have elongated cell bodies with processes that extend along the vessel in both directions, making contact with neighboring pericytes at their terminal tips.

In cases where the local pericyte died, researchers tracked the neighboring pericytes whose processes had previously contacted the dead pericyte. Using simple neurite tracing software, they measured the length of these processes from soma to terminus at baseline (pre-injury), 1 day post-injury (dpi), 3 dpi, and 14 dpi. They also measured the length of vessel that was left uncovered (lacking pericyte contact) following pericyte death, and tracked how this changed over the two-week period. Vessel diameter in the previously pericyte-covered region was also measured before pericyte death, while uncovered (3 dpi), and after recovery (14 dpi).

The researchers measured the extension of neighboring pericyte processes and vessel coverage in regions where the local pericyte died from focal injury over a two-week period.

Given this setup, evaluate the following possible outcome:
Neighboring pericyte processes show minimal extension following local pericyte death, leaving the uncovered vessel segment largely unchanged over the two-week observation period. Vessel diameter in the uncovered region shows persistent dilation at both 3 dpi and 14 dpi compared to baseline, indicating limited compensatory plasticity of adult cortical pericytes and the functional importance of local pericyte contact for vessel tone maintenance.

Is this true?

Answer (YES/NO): NO